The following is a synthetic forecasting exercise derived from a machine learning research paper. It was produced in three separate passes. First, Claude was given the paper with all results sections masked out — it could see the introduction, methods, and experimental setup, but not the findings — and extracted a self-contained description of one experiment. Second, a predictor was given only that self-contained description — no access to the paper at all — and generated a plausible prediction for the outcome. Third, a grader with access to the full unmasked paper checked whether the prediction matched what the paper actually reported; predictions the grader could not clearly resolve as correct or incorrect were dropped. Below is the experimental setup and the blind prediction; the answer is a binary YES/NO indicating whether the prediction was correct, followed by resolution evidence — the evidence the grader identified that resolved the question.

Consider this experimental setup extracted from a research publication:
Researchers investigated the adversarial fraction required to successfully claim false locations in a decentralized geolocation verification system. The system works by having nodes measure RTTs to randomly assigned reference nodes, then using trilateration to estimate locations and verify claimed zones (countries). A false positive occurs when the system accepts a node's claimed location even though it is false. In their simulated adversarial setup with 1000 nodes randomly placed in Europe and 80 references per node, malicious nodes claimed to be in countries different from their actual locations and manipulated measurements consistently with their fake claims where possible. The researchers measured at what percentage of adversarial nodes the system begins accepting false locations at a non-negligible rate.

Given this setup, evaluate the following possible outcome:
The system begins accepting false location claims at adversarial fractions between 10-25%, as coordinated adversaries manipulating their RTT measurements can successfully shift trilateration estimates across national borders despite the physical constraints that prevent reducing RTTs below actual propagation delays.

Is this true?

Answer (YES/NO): NO